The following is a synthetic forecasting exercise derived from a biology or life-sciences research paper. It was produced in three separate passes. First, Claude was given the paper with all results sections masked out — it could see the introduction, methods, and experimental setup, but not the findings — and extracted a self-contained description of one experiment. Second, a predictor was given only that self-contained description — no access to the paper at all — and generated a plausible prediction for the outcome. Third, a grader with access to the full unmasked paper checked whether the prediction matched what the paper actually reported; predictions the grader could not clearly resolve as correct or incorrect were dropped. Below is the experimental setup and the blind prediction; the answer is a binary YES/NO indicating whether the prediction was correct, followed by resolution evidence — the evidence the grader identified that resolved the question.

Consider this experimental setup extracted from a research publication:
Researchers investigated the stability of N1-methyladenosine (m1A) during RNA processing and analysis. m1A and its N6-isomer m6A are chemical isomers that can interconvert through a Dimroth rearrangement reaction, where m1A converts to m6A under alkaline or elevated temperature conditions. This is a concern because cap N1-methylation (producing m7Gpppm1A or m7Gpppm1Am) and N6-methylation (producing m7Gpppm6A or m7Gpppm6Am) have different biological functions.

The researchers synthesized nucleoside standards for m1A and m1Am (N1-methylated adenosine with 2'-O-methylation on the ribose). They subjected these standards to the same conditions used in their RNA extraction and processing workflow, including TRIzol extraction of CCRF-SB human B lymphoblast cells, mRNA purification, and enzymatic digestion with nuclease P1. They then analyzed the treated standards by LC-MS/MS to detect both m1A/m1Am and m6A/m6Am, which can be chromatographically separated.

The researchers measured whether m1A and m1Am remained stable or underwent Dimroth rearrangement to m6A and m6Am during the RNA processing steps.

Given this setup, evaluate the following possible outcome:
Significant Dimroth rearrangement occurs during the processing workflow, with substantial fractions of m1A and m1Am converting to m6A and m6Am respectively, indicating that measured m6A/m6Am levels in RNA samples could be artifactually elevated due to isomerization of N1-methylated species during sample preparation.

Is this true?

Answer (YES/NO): YES